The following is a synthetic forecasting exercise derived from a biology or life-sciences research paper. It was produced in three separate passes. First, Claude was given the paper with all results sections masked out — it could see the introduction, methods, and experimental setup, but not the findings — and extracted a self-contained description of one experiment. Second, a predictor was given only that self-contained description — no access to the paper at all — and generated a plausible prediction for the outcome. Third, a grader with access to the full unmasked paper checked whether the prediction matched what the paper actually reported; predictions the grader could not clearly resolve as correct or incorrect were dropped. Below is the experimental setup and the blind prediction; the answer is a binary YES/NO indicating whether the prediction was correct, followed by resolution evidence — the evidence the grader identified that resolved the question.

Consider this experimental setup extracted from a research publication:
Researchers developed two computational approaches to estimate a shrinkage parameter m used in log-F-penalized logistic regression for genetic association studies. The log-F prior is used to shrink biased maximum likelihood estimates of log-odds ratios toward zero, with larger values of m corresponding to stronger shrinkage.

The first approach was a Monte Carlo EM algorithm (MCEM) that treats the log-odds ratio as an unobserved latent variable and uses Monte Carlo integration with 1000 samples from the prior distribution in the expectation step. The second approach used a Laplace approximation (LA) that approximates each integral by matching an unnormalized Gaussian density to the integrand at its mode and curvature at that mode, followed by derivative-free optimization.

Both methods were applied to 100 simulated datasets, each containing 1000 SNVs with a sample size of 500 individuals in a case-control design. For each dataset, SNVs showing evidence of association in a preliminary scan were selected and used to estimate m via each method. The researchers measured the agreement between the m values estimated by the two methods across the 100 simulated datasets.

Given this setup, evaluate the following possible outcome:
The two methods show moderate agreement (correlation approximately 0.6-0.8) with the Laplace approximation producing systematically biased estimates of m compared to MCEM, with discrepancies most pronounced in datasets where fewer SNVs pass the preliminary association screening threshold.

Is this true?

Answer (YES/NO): NO